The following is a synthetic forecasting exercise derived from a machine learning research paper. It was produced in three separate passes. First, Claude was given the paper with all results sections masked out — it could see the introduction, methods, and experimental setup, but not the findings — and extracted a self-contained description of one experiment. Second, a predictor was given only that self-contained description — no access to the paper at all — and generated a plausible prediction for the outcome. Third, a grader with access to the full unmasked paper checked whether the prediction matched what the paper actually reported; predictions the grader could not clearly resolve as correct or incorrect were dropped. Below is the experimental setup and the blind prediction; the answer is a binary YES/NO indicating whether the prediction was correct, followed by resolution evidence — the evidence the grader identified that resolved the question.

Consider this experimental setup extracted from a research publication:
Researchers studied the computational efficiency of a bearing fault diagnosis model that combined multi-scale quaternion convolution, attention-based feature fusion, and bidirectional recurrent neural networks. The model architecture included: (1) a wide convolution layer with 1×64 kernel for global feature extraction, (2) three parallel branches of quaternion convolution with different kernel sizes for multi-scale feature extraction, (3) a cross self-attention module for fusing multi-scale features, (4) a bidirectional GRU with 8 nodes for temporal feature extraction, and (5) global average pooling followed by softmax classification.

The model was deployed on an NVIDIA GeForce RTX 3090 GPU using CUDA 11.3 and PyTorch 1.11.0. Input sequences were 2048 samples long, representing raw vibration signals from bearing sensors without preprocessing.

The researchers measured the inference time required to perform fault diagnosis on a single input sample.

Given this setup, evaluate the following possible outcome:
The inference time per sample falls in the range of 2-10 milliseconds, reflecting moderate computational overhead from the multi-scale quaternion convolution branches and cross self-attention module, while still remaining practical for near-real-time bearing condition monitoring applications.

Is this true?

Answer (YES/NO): NO